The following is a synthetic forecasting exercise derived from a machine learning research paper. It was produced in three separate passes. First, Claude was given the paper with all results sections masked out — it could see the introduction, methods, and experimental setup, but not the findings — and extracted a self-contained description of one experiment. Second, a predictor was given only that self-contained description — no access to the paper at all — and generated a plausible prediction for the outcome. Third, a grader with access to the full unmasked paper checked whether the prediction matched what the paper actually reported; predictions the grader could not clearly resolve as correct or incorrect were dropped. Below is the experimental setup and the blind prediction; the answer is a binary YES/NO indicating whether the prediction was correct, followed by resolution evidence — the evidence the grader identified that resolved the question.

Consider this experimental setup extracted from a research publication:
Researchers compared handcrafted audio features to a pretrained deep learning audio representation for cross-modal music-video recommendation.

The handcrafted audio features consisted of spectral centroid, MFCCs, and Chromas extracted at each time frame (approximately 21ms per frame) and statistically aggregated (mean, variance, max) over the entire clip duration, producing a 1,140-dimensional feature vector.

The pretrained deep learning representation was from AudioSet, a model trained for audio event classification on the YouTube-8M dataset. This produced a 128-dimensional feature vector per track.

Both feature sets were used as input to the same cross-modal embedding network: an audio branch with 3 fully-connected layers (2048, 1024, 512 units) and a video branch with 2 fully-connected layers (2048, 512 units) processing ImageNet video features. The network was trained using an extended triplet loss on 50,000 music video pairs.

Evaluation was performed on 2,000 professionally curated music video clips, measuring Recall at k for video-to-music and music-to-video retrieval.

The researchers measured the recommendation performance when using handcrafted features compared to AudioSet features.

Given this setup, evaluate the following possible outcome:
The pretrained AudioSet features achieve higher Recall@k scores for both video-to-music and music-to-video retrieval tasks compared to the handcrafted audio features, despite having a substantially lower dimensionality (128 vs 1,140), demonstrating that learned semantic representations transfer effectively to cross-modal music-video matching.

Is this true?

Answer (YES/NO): NO